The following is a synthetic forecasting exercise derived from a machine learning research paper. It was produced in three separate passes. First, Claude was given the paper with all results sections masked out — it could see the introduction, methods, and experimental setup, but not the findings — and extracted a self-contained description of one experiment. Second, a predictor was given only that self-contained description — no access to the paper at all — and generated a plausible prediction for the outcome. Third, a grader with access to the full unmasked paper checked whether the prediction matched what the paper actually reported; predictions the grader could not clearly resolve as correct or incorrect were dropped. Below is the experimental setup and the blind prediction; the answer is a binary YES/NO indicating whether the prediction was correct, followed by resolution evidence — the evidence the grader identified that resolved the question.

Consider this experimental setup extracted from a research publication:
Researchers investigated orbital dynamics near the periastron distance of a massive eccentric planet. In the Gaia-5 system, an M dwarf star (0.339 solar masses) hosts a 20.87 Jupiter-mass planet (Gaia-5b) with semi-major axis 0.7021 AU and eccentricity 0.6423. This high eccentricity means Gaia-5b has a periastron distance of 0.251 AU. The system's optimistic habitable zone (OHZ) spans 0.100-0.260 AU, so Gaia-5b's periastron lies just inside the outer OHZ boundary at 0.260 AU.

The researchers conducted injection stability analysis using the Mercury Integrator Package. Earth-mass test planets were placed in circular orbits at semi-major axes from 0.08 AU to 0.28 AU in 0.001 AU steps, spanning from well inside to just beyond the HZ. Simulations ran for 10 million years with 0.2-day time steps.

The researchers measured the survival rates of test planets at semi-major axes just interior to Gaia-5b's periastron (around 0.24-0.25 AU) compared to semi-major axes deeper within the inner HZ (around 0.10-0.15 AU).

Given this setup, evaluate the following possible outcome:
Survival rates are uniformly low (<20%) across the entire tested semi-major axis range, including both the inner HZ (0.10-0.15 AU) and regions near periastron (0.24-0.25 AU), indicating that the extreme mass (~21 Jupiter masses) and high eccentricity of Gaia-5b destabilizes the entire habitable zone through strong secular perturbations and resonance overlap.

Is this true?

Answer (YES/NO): YES